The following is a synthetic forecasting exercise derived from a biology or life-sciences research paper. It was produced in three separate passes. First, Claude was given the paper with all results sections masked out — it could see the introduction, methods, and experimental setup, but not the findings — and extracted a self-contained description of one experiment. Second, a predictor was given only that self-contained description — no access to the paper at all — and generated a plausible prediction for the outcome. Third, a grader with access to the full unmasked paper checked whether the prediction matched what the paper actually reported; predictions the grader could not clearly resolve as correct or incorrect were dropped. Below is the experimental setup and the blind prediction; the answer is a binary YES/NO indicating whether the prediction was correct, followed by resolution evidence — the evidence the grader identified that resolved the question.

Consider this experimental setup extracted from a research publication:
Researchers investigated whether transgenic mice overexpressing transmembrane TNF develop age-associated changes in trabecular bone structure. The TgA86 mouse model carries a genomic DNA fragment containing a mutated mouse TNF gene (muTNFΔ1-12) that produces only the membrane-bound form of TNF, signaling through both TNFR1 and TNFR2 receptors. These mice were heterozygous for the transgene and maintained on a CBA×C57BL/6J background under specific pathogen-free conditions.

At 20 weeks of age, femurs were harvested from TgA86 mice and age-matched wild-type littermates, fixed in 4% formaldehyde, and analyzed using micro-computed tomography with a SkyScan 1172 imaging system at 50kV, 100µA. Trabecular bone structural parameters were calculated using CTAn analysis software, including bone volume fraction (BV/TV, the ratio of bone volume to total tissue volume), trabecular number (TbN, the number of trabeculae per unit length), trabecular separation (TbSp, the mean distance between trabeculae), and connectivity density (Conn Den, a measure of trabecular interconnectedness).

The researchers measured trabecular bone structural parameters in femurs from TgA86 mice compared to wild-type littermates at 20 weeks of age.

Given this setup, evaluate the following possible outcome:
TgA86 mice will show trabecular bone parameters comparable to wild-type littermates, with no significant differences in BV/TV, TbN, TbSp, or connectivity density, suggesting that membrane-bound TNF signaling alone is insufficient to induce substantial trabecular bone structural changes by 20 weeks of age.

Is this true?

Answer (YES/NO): NO